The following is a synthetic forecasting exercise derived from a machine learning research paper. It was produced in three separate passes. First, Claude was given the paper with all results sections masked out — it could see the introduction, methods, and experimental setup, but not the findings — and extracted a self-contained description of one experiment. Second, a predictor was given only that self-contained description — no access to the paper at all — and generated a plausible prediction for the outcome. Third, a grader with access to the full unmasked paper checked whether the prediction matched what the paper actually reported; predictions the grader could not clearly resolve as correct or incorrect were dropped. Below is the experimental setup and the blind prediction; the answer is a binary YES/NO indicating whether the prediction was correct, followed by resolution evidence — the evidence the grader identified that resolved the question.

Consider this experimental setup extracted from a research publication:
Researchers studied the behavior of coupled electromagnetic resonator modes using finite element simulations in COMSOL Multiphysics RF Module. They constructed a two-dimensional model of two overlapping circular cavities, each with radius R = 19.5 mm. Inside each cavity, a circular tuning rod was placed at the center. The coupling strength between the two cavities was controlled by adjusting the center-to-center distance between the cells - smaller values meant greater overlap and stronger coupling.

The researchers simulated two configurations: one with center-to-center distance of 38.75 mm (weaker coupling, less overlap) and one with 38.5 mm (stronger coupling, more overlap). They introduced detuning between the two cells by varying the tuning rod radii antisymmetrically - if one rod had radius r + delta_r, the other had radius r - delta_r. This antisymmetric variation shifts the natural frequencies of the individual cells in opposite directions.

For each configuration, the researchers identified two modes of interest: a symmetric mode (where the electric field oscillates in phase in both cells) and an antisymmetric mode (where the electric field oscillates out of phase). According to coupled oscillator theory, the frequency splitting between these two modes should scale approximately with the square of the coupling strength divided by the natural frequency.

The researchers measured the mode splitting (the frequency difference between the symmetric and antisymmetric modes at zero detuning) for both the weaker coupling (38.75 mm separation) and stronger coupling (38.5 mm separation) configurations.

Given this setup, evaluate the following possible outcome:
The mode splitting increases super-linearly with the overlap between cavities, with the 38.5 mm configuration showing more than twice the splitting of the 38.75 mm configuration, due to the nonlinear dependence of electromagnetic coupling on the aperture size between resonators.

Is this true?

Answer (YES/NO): YES